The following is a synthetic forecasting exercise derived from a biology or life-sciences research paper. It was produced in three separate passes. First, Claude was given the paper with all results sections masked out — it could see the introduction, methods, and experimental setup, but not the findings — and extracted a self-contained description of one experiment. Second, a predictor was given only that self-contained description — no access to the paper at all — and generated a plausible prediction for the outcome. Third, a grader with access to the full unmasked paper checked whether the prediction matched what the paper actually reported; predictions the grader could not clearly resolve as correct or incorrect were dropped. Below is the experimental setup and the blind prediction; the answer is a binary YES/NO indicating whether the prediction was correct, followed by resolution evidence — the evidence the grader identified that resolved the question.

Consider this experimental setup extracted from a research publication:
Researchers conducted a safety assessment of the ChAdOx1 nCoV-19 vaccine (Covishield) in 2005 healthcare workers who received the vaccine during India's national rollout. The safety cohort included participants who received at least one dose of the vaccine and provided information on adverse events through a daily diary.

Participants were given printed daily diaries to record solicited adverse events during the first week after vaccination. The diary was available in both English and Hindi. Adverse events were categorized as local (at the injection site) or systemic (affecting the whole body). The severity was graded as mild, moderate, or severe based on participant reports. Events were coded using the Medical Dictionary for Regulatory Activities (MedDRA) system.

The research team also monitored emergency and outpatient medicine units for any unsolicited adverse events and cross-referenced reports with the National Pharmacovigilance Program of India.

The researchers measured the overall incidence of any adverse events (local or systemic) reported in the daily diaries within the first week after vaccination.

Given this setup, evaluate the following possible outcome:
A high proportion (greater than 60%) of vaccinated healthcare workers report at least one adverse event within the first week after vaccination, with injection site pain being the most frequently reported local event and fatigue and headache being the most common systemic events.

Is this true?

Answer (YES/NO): NO